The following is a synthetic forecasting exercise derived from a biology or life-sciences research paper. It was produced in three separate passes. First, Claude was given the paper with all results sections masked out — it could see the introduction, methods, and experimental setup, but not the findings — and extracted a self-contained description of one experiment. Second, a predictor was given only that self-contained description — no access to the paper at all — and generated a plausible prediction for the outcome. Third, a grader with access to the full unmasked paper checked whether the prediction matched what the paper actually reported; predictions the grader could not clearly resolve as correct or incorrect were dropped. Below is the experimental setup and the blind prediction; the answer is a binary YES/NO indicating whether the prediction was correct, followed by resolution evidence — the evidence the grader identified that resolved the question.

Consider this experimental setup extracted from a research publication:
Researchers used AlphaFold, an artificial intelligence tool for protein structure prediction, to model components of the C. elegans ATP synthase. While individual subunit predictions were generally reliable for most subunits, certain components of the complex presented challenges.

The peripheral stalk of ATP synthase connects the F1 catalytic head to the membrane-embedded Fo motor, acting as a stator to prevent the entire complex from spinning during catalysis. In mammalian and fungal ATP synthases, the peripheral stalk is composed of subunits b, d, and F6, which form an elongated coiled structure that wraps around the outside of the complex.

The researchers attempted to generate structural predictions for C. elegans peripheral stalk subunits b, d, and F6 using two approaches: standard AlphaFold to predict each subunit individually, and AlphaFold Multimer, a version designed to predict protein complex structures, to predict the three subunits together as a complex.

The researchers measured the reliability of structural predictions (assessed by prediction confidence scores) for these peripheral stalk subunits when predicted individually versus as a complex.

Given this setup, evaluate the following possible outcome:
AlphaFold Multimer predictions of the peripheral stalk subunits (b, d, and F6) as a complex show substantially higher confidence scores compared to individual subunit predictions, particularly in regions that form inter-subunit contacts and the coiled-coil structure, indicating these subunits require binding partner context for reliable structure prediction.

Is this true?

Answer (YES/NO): YES